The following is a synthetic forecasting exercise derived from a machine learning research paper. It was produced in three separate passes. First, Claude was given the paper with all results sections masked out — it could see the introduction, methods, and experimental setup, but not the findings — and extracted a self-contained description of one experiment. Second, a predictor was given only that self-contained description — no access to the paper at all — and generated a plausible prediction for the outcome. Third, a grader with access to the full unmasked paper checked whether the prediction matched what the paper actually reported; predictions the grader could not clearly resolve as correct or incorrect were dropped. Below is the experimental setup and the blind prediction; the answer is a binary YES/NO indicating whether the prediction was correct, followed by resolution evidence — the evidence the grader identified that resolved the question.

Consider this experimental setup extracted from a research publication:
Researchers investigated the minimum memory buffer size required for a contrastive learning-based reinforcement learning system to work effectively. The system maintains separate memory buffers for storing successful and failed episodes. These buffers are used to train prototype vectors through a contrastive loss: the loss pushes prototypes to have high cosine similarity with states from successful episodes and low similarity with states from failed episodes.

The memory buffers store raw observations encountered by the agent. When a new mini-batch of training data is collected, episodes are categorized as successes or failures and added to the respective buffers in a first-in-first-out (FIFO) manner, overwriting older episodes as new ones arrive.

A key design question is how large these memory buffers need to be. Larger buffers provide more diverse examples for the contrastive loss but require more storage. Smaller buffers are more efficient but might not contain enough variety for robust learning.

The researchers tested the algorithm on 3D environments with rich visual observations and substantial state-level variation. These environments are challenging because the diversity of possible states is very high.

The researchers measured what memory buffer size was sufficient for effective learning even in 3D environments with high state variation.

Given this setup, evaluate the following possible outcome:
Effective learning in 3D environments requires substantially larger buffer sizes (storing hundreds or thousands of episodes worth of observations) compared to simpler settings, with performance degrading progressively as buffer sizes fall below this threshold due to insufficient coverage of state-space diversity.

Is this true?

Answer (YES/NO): NO